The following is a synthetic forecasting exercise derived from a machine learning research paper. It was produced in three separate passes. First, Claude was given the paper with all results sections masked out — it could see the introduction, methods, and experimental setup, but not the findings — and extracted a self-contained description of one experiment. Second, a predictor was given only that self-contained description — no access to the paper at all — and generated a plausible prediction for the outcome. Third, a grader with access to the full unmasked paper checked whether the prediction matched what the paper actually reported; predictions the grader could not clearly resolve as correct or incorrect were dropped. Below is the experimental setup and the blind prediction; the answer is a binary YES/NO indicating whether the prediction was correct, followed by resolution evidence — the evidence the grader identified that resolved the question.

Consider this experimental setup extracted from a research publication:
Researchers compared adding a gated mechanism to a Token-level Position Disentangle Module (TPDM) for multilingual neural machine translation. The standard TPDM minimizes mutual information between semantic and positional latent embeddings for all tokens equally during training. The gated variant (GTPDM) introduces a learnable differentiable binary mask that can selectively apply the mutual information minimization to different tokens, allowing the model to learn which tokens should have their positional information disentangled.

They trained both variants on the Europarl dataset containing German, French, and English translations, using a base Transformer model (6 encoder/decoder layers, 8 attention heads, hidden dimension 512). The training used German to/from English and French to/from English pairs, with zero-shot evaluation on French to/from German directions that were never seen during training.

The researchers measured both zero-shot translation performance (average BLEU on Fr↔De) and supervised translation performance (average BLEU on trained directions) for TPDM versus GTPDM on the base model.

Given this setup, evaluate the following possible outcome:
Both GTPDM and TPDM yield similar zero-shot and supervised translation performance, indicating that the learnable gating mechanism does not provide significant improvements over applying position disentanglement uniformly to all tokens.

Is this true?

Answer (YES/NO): YES